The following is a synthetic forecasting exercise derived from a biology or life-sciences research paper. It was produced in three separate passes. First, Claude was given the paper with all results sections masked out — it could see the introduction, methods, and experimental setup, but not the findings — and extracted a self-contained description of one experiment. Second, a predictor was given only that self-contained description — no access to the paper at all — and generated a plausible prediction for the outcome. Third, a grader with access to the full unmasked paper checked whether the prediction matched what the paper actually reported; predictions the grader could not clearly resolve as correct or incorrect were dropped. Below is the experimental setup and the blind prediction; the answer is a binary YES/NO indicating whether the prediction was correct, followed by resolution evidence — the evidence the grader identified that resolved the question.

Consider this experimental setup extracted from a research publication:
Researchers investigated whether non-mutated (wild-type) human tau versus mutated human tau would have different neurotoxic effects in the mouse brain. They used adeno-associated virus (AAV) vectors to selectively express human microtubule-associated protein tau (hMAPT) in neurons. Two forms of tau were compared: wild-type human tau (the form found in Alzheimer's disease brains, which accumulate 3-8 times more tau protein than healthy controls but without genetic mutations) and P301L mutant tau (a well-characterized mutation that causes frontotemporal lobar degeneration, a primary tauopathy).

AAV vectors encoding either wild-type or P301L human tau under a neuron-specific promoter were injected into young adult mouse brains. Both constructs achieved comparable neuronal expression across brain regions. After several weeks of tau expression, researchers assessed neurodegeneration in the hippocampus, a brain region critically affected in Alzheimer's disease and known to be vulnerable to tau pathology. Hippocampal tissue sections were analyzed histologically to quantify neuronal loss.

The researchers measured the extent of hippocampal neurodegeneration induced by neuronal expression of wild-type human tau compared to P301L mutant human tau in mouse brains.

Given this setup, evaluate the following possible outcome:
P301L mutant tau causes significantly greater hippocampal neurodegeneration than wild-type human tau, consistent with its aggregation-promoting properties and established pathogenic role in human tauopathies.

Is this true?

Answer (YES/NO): NO